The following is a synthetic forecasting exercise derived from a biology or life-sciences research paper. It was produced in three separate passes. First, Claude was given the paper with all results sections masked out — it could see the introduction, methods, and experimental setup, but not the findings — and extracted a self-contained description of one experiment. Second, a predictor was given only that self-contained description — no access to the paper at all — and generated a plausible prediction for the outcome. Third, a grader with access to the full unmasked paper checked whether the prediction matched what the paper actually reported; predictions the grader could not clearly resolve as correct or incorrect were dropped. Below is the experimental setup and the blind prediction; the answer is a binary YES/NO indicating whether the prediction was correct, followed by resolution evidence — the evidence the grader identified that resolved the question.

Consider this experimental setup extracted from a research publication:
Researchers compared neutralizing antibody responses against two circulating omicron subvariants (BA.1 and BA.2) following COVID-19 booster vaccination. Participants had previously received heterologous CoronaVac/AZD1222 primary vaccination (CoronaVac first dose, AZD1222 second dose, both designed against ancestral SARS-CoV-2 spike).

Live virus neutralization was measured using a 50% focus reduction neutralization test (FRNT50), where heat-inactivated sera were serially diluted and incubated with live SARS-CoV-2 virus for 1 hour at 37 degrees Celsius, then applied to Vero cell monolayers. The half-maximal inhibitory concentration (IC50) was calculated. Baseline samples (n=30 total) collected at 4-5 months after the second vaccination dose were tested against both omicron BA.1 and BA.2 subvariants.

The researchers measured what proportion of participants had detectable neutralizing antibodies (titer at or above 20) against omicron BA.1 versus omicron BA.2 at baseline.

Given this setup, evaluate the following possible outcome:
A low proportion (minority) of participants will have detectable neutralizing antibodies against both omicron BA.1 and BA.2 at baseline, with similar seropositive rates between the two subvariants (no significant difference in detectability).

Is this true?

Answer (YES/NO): NO